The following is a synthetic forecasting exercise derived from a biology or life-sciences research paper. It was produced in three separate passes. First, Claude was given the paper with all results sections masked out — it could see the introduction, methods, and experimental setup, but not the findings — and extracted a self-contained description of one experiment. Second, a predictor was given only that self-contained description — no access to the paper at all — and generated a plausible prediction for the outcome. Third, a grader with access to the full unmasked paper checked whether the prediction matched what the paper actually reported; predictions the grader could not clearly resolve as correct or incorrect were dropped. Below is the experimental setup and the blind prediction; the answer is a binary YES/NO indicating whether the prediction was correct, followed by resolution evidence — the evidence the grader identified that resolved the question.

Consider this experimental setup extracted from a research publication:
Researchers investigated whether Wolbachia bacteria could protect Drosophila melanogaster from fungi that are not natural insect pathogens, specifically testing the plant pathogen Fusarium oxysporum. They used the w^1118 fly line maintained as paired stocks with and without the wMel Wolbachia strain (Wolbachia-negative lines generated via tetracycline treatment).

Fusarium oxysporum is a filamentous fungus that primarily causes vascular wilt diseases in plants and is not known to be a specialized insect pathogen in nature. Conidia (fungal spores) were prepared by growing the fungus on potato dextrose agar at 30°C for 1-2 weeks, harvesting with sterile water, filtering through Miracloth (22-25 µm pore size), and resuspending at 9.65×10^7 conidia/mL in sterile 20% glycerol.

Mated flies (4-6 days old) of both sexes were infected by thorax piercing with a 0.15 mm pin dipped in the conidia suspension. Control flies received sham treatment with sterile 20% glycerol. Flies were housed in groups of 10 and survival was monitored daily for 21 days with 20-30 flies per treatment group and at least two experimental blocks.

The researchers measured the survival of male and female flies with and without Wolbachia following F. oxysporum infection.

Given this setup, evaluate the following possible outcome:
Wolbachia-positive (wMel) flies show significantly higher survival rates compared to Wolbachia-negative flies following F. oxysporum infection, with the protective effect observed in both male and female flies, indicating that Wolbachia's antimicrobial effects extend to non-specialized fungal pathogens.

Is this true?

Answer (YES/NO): NO